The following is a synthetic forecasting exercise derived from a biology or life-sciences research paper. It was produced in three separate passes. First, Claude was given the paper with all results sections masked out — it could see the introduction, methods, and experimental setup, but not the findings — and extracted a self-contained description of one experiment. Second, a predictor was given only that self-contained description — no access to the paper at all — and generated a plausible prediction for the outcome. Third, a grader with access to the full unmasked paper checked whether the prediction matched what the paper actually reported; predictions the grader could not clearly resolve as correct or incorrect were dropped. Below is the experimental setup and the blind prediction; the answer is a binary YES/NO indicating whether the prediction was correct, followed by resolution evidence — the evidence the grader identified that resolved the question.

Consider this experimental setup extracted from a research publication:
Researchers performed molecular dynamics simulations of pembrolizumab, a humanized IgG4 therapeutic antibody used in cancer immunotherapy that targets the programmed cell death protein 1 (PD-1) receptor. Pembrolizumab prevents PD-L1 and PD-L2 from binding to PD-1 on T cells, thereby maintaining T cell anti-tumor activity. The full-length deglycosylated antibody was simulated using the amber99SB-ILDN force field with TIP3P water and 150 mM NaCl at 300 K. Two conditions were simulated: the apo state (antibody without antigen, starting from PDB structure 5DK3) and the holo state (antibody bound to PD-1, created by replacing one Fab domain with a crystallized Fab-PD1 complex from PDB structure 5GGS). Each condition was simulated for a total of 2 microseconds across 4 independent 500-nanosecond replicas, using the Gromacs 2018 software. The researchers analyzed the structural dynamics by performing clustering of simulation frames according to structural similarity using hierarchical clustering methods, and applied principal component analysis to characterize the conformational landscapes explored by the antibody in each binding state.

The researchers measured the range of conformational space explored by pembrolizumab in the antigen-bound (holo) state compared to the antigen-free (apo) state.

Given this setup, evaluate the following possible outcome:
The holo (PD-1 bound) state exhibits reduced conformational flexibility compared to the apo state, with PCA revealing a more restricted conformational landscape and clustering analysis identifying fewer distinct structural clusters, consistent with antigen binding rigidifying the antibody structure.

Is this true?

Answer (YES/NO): YES